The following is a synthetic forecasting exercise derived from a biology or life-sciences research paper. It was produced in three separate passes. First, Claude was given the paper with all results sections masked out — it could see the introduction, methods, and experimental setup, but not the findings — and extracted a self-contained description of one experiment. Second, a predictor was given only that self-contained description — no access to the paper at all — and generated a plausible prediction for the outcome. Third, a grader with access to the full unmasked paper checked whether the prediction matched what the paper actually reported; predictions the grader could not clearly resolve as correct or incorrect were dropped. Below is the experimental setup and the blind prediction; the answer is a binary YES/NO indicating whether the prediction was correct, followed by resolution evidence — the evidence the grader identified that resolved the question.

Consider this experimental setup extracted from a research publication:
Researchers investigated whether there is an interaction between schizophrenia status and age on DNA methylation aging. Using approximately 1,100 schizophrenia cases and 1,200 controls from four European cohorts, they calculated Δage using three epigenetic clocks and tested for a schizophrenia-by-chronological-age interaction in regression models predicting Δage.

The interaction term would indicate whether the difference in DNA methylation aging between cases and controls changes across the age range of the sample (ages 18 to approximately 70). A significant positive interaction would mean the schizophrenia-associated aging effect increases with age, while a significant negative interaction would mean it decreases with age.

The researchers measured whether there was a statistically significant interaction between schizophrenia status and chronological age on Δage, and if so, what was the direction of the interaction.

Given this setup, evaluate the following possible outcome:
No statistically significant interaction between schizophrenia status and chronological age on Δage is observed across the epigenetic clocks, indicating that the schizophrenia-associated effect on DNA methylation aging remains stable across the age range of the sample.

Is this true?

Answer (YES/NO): NO